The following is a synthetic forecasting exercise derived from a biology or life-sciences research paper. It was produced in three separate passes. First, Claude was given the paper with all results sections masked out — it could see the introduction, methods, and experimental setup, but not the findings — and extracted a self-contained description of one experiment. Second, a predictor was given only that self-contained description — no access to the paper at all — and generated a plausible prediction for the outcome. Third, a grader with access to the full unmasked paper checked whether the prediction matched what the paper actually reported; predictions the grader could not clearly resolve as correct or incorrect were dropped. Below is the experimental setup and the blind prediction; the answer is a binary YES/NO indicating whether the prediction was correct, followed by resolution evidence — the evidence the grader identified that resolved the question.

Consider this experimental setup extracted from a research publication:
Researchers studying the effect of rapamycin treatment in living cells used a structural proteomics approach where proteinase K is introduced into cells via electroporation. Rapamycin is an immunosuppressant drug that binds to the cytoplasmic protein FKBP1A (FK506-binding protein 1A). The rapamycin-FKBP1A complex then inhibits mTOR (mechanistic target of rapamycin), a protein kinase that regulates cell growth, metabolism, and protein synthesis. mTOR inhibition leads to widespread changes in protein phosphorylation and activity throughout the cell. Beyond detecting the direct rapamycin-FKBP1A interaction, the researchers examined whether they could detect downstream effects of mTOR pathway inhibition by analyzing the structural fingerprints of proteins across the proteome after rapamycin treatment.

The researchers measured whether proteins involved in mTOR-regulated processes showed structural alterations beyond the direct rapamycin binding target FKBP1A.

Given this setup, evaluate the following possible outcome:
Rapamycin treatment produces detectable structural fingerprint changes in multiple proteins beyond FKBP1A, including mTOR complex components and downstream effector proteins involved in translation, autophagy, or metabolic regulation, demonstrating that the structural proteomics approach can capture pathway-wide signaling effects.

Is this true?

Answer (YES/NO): NO